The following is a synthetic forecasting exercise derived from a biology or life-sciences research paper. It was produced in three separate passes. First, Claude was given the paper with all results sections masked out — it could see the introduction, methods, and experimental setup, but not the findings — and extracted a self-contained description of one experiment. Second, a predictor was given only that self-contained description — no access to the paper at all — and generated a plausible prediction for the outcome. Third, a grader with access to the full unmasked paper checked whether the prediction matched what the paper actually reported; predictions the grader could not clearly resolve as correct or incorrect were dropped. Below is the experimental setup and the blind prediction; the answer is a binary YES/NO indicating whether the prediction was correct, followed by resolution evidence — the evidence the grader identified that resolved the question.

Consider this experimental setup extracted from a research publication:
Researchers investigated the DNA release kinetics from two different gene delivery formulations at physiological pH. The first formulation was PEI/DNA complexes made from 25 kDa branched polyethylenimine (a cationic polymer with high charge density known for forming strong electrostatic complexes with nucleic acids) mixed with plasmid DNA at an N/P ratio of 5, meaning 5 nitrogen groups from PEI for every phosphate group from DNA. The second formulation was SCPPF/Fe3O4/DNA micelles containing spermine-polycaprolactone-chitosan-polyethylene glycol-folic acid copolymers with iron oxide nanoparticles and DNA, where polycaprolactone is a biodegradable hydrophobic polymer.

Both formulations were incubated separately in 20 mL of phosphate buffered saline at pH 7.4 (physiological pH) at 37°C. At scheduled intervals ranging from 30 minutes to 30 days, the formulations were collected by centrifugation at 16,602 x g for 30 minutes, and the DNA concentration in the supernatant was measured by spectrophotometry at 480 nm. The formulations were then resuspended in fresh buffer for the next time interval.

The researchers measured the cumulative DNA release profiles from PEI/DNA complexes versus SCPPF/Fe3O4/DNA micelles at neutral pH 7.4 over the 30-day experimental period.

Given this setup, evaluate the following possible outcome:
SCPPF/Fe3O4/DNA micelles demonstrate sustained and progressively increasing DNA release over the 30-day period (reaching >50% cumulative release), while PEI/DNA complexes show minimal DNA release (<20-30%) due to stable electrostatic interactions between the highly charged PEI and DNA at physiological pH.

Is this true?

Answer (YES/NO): NO